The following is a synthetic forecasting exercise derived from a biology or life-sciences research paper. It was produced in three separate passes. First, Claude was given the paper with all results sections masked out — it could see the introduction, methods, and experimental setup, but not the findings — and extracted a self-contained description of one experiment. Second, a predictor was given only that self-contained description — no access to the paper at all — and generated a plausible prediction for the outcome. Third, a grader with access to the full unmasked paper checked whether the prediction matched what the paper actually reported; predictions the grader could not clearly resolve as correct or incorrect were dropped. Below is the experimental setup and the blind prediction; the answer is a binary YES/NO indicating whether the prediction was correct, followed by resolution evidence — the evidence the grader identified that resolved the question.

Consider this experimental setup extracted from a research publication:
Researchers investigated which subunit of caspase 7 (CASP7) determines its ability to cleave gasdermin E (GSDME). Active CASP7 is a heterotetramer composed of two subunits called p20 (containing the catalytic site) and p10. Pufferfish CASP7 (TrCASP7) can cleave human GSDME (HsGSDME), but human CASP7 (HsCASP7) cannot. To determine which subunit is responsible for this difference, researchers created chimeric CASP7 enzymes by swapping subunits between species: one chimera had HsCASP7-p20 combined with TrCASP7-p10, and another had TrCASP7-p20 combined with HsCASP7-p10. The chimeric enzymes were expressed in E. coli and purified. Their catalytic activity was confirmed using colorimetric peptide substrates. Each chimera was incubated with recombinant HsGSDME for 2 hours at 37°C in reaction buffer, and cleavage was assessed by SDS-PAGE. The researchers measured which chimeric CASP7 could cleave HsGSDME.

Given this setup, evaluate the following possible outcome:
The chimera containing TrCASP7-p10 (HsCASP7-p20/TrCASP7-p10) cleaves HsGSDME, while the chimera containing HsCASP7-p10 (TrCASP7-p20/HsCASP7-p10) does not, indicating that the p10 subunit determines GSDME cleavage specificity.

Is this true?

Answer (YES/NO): YES